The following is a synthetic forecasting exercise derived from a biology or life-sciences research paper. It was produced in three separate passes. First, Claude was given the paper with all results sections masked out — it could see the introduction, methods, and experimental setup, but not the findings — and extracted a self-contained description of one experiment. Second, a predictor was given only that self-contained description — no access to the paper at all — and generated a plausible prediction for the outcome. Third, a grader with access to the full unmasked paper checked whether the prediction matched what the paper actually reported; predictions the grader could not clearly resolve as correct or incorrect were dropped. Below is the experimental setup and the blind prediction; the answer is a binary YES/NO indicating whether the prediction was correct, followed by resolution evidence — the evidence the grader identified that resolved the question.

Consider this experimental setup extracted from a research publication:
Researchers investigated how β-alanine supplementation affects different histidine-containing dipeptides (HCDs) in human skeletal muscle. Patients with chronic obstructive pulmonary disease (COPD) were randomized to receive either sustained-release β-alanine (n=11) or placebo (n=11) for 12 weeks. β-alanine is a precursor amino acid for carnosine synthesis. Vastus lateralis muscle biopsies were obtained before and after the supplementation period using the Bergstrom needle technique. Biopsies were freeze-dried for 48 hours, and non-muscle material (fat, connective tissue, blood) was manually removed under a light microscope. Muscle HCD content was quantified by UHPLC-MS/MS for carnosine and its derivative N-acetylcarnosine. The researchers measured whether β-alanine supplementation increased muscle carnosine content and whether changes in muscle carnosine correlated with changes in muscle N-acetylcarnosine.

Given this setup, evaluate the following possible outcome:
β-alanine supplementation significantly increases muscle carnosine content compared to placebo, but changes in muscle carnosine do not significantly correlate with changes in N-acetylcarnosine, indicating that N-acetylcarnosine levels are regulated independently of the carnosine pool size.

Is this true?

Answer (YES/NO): NO